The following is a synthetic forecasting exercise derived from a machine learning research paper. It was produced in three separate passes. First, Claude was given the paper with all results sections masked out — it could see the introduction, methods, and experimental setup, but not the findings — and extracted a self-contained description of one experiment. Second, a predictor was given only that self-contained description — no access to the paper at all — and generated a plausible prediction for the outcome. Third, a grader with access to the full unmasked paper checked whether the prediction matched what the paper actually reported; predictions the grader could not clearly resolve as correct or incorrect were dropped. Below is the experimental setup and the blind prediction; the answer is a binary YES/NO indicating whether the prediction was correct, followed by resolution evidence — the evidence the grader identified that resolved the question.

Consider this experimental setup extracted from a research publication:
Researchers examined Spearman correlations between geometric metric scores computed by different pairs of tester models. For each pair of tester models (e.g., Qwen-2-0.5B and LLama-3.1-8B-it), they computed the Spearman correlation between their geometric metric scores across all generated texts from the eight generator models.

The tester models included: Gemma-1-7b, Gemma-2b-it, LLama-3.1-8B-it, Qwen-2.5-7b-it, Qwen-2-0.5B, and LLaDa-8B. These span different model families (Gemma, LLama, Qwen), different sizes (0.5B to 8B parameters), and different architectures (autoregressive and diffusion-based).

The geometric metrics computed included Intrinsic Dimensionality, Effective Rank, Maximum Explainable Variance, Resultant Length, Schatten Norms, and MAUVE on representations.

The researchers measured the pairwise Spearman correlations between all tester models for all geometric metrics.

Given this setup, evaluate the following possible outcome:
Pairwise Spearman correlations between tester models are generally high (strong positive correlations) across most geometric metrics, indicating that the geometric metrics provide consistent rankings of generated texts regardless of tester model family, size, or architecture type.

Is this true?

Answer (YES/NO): YES